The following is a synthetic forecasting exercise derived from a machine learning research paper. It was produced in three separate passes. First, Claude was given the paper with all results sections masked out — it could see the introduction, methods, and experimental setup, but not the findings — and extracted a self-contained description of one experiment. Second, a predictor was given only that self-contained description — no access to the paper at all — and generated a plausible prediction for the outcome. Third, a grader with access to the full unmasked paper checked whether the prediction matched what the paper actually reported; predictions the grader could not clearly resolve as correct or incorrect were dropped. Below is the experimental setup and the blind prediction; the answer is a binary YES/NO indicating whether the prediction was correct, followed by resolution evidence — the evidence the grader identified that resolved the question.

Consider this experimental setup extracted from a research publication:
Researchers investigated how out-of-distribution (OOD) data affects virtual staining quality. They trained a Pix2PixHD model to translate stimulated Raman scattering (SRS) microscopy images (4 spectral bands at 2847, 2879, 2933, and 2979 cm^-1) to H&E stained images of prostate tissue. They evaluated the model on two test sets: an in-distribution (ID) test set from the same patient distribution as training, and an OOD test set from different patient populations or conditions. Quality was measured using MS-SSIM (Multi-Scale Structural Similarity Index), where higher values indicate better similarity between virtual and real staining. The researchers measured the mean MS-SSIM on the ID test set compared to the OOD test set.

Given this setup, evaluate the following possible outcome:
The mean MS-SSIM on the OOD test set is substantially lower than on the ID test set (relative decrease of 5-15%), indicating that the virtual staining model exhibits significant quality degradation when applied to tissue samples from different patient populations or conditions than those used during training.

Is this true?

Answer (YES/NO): NO